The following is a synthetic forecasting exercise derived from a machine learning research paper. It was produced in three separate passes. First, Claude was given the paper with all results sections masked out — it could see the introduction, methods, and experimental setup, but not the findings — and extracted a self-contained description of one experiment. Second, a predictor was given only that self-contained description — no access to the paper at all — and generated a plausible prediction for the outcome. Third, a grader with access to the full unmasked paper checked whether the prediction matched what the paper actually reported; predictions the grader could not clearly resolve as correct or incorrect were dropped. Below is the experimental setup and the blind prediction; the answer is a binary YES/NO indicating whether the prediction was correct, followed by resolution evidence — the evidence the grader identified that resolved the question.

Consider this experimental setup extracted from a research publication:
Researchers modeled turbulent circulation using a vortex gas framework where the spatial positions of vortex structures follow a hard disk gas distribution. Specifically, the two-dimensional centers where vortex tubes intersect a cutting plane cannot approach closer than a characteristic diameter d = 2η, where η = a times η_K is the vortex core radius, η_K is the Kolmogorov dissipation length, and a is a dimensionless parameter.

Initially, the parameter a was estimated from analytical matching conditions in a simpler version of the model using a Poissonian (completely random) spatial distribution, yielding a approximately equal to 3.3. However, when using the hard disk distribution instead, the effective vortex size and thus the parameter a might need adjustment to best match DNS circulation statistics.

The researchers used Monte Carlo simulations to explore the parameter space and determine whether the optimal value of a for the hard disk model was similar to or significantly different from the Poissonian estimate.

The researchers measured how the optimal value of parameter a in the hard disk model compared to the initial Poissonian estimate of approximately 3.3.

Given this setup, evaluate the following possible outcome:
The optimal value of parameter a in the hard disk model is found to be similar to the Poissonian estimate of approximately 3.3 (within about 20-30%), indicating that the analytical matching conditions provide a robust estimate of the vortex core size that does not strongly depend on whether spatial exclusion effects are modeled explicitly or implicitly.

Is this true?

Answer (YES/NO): YES